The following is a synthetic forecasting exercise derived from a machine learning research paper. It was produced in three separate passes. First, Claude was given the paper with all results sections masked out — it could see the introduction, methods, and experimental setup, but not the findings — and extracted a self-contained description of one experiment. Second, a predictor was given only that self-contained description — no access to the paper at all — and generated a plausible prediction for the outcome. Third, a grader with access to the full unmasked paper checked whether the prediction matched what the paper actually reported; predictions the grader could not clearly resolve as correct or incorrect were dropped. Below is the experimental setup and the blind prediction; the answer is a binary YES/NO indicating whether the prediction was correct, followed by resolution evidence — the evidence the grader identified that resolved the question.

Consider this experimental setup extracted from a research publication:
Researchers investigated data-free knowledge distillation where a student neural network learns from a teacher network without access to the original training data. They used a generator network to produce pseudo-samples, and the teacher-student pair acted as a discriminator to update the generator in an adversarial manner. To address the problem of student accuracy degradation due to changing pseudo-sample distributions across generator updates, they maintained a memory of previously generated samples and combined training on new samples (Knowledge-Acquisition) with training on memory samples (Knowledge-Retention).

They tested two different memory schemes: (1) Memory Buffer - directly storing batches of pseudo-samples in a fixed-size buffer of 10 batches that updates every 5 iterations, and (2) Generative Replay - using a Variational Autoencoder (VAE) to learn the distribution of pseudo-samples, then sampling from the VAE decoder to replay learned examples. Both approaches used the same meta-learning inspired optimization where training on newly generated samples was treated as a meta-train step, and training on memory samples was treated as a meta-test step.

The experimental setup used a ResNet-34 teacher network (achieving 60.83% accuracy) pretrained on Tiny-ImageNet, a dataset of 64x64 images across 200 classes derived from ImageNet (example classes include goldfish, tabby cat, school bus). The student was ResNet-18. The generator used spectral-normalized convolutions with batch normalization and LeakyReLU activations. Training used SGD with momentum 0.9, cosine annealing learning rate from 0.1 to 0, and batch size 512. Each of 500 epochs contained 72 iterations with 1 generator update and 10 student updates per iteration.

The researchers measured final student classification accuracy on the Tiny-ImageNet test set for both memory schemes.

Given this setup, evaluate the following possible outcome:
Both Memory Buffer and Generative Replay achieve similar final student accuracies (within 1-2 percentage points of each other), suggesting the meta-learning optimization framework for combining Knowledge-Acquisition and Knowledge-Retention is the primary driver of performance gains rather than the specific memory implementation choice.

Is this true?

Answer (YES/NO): YES